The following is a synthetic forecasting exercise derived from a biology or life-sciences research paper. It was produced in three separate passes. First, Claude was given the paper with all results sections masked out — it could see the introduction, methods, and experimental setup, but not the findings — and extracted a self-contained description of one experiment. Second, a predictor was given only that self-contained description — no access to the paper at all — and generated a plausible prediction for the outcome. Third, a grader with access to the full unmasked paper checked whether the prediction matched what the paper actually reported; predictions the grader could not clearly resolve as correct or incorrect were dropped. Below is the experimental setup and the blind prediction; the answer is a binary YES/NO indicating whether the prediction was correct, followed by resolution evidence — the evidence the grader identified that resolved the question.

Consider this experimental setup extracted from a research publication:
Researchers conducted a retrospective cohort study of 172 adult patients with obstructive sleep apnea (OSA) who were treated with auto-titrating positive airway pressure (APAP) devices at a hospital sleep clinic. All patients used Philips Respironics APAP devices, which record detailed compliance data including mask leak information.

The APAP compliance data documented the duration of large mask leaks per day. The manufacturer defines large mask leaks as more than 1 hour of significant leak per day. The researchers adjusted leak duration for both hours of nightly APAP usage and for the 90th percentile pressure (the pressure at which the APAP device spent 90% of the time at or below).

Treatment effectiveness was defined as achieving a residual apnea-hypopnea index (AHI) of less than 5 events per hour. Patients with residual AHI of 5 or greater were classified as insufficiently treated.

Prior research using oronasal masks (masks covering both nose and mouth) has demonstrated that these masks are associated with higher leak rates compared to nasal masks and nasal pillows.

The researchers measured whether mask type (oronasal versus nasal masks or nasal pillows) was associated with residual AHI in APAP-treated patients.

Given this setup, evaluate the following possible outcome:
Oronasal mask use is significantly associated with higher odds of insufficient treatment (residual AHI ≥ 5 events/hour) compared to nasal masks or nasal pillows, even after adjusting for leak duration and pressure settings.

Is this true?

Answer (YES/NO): NO